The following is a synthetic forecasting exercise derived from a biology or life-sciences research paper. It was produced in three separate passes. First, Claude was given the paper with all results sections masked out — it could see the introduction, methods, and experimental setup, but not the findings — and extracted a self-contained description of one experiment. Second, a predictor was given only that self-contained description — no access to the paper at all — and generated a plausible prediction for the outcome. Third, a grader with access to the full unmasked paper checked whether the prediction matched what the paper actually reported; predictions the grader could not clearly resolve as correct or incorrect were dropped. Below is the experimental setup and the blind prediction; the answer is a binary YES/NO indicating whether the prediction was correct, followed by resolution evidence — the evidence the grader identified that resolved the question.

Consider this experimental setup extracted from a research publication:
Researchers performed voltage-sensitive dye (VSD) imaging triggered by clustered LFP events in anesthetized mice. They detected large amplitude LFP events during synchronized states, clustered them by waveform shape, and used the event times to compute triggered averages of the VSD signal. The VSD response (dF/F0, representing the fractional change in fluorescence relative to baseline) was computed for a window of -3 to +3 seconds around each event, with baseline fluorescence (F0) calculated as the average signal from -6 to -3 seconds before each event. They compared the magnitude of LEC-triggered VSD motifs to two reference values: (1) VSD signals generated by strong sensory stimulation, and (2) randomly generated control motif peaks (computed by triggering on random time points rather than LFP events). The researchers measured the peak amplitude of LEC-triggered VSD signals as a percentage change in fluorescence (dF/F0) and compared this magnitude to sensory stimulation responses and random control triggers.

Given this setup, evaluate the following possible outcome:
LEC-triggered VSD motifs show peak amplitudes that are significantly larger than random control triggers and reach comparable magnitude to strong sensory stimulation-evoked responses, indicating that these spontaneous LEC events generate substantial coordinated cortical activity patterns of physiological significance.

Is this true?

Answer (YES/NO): NO